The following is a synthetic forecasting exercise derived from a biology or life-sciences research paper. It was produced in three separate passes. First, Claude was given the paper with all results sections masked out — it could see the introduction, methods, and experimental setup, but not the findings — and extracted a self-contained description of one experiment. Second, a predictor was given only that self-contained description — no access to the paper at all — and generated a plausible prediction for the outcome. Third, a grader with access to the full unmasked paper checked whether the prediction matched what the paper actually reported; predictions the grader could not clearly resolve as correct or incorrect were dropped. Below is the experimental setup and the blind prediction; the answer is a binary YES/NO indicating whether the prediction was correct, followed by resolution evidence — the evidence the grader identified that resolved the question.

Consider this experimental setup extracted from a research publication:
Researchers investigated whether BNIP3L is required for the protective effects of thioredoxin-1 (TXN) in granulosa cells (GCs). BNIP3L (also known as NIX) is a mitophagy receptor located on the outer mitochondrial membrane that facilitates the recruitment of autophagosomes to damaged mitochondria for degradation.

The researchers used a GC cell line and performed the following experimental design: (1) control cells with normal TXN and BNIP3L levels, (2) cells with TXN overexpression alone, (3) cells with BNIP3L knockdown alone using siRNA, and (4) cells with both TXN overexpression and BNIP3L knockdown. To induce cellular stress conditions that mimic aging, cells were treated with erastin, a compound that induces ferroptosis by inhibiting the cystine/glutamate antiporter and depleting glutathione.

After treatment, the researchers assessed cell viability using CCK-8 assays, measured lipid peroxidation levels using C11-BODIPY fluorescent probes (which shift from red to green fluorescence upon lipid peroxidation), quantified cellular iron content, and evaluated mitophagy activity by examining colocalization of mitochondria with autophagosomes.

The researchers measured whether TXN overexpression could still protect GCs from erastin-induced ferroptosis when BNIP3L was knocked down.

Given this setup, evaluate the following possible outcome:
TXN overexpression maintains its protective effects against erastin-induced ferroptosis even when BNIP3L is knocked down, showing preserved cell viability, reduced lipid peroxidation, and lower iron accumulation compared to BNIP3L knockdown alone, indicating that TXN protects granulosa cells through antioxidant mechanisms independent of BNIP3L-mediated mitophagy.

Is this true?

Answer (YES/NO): NO